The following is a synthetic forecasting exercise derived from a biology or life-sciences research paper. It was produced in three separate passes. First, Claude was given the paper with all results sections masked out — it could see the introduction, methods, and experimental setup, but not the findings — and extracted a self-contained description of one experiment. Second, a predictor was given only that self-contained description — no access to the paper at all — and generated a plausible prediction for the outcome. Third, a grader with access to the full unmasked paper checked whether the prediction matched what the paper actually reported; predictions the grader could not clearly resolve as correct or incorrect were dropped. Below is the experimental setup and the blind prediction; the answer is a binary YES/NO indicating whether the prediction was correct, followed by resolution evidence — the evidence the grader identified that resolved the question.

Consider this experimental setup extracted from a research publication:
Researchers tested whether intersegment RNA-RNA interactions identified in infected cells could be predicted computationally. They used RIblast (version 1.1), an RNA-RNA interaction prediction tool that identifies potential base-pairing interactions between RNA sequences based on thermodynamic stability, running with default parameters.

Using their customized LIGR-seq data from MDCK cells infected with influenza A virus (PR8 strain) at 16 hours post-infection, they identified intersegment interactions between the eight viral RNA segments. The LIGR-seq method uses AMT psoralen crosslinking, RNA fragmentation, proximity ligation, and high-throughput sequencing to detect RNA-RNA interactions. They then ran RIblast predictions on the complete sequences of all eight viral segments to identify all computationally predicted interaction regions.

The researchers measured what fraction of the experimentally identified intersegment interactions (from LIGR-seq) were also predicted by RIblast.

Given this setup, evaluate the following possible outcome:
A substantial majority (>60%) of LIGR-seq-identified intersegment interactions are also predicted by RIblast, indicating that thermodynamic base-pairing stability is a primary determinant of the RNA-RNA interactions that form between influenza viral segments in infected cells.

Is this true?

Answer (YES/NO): NO